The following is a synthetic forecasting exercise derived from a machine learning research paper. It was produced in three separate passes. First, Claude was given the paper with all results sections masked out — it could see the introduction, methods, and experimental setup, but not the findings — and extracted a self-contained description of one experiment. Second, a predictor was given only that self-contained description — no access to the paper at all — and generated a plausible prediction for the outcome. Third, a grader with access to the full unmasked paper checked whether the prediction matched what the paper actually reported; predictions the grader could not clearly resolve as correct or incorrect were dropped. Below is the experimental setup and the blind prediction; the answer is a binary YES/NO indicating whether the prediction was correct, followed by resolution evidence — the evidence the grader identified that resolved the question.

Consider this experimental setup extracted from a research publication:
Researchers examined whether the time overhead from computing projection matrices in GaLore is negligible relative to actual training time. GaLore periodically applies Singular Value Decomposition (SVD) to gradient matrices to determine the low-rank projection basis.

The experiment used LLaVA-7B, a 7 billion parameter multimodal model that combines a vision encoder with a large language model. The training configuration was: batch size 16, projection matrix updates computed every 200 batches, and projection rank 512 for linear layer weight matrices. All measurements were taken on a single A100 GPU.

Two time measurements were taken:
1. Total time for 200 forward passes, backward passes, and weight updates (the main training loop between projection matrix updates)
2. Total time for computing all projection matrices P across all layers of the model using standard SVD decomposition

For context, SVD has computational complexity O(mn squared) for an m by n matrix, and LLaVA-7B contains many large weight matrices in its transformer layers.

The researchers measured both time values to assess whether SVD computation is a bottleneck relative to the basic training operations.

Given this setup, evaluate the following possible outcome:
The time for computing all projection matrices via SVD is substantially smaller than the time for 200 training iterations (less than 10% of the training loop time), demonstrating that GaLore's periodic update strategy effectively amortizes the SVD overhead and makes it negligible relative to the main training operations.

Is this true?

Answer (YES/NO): NO